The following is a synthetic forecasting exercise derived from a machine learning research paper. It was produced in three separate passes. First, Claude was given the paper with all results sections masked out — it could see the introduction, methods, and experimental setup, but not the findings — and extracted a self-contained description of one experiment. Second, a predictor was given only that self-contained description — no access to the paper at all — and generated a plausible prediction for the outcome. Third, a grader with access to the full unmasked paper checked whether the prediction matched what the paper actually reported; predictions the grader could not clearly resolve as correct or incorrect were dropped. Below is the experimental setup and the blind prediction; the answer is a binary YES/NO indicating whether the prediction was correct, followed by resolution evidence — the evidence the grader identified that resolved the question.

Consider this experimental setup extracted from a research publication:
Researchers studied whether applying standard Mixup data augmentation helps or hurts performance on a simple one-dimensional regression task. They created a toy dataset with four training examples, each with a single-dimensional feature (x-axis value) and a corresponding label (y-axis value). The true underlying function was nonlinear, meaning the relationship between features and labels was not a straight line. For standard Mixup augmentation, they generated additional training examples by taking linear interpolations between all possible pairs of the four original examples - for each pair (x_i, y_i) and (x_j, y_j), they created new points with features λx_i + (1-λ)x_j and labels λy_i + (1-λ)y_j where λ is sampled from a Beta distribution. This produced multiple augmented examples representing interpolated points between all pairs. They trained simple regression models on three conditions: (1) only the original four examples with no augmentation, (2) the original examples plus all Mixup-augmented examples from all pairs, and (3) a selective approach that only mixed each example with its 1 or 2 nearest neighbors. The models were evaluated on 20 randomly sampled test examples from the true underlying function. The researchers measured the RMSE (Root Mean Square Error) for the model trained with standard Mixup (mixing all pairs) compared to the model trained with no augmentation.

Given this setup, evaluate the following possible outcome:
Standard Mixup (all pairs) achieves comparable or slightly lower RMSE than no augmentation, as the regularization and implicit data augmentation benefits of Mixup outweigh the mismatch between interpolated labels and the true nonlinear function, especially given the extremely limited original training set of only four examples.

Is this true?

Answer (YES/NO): NO